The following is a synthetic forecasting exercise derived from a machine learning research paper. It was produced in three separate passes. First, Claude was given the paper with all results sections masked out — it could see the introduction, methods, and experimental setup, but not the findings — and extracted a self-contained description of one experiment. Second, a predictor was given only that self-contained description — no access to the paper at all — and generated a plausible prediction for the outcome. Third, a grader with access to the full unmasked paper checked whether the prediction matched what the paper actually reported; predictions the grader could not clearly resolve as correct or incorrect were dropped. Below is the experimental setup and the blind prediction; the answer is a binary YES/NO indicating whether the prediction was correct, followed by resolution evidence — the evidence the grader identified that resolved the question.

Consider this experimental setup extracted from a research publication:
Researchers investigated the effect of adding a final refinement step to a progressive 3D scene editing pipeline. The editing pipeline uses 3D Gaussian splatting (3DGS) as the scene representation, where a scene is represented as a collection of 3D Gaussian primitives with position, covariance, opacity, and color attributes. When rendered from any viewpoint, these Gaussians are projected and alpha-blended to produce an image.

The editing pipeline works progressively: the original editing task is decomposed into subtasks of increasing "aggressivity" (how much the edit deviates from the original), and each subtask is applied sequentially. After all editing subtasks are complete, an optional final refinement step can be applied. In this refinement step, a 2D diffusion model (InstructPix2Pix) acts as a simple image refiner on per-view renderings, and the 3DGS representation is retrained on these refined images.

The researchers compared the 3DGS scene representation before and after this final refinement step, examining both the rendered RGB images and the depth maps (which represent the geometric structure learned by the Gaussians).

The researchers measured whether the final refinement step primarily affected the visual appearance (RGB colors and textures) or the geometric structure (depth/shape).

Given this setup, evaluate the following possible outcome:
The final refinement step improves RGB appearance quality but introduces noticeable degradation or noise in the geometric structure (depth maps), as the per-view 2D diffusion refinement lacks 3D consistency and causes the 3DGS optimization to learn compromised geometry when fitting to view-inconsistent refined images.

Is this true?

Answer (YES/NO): NO